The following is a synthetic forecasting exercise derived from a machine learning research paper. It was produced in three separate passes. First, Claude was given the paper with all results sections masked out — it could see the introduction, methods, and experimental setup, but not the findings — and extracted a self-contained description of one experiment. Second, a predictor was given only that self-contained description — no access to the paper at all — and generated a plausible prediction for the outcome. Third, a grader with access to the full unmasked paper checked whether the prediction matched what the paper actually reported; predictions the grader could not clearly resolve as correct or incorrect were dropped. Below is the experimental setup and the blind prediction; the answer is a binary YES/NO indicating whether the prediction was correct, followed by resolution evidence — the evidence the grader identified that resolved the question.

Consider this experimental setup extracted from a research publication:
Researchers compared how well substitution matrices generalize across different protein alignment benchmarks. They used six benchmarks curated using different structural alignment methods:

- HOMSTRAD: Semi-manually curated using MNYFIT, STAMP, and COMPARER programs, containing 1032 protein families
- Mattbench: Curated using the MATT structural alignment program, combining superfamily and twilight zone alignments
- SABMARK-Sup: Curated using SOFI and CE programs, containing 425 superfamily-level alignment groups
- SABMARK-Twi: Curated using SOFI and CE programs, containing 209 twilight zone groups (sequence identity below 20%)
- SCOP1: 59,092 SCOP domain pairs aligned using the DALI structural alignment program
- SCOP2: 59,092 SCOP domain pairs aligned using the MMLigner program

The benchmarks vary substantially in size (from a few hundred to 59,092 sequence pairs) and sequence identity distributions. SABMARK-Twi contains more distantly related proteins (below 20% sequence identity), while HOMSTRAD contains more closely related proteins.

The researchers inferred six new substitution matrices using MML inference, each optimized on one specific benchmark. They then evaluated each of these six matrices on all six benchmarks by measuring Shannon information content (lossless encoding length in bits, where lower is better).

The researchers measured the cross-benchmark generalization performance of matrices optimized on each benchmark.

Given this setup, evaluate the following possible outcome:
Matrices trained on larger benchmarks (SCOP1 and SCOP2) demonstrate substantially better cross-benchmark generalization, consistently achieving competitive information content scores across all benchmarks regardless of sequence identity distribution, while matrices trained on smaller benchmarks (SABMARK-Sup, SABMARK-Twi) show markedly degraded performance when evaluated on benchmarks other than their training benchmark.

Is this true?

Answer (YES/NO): NO